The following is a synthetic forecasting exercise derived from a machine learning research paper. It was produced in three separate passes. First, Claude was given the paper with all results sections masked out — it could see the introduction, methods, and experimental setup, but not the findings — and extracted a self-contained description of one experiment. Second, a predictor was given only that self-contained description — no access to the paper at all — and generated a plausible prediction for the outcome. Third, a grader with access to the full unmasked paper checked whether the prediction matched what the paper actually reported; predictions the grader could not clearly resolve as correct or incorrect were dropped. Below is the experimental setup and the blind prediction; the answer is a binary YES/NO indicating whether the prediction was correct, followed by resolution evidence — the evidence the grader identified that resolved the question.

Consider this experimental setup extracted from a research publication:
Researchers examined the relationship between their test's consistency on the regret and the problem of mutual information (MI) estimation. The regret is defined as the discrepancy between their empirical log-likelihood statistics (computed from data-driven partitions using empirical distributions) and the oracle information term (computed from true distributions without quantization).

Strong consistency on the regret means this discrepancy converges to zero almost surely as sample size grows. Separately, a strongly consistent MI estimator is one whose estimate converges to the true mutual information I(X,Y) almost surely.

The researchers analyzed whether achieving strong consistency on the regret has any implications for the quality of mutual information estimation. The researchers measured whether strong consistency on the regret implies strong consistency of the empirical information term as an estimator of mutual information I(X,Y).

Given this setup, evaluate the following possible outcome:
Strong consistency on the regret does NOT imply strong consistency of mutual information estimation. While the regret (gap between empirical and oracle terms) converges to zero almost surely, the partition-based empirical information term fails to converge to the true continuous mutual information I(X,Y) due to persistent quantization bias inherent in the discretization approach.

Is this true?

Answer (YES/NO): NO